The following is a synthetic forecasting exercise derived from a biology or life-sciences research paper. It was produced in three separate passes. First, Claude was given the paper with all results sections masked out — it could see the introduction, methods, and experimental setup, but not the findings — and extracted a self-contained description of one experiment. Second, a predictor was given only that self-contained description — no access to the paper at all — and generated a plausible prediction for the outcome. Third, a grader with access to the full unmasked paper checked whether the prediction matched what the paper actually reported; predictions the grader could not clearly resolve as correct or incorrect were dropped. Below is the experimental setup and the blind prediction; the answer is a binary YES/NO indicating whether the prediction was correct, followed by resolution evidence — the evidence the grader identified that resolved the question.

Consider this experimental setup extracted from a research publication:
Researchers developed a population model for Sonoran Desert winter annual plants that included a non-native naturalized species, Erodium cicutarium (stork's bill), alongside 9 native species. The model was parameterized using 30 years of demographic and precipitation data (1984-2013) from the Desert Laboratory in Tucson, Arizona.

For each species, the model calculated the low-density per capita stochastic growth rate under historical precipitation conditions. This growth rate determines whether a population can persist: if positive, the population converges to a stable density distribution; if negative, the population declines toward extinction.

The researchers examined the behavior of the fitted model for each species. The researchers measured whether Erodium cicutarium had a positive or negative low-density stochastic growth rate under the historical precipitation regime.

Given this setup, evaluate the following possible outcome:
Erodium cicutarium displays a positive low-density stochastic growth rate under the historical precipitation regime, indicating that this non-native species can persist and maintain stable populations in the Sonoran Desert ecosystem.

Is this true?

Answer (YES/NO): NO